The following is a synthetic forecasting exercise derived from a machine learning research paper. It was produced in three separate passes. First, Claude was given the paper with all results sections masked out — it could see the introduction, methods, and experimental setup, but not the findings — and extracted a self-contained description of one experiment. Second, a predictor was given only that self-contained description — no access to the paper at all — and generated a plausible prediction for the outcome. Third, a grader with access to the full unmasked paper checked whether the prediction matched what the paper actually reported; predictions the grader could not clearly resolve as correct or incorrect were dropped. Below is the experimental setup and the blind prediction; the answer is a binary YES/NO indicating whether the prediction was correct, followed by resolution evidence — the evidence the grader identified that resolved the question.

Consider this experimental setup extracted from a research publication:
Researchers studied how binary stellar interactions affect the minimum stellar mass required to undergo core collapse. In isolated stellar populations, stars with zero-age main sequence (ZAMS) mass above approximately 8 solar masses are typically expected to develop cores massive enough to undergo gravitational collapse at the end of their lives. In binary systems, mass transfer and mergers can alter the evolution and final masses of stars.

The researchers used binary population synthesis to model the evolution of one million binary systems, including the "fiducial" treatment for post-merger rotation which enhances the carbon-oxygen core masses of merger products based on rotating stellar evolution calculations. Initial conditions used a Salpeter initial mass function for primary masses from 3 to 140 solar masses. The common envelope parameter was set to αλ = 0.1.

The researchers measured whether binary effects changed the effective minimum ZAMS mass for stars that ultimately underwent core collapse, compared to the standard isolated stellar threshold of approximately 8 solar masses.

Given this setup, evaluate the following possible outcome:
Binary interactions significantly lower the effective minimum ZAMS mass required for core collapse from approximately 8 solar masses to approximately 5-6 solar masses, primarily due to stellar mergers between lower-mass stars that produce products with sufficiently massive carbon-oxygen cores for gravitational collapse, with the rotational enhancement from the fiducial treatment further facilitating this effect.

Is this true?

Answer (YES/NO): NO